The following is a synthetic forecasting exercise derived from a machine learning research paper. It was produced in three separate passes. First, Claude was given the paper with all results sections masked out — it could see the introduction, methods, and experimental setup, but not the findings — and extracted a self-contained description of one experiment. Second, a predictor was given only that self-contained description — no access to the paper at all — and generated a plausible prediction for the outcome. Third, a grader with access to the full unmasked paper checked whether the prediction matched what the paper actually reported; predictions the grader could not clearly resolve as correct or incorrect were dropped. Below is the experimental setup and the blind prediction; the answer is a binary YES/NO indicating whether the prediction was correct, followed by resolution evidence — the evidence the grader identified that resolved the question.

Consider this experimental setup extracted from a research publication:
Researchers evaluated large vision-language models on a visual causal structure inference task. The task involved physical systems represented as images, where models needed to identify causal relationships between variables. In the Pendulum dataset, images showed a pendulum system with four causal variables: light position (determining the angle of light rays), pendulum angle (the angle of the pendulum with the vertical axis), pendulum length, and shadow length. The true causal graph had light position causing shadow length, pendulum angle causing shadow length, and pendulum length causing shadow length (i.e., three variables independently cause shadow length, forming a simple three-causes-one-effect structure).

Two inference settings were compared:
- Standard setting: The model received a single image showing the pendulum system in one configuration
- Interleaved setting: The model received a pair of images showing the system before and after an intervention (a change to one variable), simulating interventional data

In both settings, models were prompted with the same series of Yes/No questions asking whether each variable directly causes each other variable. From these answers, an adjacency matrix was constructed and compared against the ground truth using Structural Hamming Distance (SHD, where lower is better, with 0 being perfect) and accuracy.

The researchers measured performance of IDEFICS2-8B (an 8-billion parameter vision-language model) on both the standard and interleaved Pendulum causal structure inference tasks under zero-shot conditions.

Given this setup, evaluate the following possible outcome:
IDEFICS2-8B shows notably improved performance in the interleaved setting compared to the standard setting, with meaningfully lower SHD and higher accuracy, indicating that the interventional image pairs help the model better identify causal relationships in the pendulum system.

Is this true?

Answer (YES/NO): YES